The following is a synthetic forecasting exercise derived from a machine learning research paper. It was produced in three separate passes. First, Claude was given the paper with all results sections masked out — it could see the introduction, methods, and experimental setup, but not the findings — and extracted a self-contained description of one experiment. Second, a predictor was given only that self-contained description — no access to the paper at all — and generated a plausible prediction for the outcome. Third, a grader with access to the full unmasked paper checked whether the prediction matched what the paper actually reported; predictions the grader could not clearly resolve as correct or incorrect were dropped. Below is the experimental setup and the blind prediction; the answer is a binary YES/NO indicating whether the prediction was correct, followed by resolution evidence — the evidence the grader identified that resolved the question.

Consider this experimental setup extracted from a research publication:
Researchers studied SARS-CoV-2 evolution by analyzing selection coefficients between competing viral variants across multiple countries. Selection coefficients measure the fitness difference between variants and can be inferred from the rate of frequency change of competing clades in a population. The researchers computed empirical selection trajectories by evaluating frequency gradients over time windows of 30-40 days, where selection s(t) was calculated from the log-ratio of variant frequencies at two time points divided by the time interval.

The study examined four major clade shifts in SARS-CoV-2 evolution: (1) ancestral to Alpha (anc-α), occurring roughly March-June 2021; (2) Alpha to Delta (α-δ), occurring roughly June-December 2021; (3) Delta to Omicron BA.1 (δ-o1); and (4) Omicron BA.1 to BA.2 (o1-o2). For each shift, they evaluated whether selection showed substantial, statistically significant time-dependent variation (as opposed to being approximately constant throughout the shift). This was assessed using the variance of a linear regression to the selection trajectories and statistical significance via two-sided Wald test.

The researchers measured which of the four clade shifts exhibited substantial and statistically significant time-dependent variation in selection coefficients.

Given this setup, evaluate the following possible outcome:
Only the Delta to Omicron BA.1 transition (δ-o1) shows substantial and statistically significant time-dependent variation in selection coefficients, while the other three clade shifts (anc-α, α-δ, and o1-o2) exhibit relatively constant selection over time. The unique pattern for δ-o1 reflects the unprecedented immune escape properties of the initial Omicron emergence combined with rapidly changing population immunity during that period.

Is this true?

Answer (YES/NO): NO